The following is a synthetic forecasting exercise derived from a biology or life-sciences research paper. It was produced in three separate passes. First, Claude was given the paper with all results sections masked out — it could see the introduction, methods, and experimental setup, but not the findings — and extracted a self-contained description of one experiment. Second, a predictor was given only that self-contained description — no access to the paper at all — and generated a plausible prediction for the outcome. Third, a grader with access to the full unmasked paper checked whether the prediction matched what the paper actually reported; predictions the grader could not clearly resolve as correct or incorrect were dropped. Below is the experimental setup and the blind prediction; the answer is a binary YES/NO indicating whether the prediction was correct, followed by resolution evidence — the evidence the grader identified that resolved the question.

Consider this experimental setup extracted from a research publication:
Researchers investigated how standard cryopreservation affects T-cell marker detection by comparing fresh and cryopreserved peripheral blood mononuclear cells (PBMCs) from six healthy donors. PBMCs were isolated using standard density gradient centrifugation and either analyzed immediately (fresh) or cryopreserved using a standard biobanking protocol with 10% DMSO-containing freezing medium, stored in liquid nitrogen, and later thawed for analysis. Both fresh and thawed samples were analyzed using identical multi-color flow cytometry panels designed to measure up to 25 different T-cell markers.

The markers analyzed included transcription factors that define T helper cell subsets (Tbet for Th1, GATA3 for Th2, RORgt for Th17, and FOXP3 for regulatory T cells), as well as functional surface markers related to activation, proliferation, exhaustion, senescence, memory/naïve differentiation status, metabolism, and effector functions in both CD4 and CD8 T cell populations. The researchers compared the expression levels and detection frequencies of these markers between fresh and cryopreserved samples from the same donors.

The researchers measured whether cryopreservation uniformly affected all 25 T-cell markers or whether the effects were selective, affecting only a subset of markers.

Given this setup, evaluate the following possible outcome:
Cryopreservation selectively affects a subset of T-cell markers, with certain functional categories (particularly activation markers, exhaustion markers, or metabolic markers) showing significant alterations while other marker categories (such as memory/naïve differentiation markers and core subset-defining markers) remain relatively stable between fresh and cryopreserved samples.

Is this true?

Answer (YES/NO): NO